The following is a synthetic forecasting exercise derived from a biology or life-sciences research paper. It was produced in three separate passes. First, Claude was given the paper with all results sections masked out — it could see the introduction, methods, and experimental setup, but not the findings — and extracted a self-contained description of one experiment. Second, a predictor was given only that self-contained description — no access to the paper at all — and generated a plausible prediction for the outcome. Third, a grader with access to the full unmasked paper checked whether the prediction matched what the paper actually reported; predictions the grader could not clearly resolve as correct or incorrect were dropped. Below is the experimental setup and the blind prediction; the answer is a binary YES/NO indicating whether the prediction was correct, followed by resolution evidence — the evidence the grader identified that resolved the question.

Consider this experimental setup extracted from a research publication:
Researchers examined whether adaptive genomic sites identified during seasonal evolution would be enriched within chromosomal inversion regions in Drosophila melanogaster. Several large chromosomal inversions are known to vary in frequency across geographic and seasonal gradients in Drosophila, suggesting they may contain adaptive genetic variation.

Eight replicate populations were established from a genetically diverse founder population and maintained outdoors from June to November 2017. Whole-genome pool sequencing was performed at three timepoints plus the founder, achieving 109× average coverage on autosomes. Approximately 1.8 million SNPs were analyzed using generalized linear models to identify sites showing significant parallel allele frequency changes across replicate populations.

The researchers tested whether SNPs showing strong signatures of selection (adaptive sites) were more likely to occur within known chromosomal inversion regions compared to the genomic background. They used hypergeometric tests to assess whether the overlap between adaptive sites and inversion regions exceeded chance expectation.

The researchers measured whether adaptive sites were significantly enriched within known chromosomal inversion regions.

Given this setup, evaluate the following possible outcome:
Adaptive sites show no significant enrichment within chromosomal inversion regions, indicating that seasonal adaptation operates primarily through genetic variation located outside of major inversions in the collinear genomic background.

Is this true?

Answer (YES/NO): NO